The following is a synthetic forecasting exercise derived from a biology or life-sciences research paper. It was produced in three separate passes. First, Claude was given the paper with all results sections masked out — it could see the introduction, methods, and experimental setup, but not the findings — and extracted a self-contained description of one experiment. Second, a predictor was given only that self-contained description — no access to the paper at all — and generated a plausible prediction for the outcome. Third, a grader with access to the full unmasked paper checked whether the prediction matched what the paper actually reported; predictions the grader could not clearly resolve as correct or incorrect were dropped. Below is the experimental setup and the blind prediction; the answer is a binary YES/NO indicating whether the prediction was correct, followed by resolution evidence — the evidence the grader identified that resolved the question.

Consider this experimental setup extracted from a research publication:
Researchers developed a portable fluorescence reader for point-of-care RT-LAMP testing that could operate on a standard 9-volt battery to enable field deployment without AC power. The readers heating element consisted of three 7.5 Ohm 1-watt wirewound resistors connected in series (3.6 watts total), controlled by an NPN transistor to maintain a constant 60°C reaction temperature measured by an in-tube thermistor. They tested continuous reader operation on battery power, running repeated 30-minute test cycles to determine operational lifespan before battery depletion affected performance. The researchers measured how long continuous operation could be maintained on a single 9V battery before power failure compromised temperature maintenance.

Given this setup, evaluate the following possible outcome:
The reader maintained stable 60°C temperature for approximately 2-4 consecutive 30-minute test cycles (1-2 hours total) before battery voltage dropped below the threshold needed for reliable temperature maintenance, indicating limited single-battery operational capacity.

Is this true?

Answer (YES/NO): NO